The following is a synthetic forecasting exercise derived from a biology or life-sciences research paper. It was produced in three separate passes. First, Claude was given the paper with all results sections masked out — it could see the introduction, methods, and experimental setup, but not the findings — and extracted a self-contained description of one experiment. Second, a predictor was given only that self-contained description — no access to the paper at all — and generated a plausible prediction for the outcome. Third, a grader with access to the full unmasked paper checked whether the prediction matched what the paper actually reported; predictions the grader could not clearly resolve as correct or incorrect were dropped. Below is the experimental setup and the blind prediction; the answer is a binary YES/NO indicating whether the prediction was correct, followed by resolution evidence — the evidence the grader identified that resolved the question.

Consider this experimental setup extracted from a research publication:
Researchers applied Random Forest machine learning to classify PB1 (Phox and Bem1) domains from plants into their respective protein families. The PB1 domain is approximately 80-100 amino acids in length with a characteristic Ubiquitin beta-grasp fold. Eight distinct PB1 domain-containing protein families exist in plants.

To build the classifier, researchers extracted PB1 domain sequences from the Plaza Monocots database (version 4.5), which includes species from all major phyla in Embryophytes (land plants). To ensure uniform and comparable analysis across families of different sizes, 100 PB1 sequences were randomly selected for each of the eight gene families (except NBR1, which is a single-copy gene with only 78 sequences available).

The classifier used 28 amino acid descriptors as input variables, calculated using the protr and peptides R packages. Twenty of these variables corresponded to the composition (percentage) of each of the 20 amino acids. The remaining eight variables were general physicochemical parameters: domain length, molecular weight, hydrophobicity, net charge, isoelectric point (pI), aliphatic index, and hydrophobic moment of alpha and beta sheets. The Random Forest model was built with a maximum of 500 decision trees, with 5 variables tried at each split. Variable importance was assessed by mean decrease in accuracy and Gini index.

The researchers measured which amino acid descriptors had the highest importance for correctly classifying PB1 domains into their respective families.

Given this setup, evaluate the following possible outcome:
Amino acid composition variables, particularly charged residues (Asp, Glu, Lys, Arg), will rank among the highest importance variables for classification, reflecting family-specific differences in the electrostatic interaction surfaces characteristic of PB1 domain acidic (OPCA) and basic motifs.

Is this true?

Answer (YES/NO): NO